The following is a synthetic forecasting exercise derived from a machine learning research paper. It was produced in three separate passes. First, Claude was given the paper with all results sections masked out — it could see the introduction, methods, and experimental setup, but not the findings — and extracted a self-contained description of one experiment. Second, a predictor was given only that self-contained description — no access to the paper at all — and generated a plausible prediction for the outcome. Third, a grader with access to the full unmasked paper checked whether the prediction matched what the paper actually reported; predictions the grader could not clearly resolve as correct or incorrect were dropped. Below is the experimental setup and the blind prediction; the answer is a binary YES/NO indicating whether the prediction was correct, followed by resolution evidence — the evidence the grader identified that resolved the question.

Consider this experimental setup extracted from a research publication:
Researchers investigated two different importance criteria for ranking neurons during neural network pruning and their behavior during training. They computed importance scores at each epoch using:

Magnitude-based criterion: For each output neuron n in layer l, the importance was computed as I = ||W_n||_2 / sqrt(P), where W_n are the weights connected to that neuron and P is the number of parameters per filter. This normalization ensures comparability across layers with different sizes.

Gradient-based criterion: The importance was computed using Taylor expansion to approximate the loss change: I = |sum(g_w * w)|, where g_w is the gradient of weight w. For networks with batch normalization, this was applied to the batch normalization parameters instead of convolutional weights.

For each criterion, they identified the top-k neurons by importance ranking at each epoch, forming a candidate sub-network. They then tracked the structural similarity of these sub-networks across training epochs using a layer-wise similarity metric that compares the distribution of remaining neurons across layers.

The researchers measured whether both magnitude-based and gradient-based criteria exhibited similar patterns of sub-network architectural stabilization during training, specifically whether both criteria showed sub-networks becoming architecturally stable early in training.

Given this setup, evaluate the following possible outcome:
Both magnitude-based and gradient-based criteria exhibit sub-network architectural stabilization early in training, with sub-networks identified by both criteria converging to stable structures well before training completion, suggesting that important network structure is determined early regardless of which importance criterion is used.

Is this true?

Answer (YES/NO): YES